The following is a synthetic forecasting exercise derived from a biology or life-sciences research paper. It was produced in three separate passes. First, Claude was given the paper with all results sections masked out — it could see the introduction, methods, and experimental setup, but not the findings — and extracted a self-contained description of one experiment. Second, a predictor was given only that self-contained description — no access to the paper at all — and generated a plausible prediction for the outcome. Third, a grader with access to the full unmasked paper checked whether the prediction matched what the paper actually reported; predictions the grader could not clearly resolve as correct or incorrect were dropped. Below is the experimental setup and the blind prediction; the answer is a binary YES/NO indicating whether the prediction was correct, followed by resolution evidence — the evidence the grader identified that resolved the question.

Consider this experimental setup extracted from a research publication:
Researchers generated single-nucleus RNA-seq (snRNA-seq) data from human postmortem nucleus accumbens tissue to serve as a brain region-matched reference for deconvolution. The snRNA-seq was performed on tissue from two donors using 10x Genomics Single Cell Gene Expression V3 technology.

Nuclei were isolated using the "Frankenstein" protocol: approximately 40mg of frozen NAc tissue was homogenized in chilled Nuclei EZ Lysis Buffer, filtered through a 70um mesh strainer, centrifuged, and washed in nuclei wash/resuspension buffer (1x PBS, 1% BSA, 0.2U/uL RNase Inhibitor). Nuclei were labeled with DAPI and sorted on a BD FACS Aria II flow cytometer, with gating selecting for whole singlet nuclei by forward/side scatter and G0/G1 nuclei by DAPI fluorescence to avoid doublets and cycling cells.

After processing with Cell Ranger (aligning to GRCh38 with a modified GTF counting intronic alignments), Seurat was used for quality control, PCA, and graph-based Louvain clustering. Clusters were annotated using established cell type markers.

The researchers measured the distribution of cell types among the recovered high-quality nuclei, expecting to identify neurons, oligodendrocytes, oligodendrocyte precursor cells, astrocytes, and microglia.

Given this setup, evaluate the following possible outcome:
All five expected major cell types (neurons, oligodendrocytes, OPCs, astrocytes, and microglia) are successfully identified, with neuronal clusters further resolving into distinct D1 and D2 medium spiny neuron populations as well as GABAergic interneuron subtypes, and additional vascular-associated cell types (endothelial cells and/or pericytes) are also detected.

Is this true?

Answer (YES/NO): NO